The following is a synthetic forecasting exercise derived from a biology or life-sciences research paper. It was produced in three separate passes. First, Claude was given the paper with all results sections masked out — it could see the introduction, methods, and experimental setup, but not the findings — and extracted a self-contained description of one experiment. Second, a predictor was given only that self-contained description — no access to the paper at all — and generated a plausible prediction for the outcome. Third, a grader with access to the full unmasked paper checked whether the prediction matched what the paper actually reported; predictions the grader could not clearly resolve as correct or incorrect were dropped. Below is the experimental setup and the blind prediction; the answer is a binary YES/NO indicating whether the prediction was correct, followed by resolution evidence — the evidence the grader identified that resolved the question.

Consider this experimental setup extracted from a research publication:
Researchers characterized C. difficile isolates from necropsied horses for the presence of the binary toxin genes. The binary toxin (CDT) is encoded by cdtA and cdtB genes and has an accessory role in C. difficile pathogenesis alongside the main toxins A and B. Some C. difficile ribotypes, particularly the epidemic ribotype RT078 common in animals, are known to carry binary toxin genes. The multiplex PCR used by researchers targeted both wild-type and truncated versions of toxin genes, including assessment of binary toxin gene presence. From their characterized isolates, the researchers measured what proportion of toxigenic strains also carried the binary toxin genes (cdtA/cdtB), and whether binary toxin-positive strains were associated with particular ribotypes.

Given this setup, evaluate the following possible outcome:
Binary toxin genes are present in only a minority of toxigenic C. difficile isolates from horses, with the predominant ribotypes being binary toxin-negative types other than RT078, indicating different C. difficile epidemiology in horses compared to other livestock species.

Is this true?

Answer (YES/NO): YES